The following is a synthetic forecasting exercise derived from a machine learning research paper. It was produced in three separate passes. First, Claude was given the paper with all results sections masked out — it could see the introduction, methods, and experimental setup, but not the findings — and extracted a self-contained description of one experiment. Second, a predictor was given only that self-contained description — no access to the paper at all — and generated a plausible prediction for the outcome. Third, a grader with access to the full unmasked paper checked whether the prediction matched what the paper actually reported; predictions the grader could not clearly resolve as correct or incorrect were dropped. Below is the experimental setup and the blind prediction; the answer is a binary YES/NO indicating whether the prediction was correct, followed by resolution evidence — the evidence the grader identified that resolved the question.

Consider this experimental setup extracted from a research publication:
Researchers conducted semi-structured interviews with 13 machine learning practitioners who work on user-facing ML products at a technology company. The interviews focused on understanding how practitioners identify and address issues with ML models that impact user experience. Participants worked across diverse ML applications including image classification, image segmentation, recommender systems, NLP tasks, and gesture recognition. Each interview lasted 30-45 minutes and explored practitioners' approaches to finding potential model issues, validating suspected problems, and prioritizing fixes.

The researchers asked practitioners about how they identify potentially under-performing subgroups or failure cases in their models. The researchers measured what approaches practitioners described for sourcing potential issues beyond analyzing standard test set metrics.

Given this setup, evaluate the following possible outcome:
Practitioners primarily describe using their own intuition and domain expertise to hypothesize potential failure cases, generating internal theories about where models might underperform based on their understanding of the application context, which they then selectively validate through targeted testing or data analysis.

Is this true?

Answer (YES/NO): NO